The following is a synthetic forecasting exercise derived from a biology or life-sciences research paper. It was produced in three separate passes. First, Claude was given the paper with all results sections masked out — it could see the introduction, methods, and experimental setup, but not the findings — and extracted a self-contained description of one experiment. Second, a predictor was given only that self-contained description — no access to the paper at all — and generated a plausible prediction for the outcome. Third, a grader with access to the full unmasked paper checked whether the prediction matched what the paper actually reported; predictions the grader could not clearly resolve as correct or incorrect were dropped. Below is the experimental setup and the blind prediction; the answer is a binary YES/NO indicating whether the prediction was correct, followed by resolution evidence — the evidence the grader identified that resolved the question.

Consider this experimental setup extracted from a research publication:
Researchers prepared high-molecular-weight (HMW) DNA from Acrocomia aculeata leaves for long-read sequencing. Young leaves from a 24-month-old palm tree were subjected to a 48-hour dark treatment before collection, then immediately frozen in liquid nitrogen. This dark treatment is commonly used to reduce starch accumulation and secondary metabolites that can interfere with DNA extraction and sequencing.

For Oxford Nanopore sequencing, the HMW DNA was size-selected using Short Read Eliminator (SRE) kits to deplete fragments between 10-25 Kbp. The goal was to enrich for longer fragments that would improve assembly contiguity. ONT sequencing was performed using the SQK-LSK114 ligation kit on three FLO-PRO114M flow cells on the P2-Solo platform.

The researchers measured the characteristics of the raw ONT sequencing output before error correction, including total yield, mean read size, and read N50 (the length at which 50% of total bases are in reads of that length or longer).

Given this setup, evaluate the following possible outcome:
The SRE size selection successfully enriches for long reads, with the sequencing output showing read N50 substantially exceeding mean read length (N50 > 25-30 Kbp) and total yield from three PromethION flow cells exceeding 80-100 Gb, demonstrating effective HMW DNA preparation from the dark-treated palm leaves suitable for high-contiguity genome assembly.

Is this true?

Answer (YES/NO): NO